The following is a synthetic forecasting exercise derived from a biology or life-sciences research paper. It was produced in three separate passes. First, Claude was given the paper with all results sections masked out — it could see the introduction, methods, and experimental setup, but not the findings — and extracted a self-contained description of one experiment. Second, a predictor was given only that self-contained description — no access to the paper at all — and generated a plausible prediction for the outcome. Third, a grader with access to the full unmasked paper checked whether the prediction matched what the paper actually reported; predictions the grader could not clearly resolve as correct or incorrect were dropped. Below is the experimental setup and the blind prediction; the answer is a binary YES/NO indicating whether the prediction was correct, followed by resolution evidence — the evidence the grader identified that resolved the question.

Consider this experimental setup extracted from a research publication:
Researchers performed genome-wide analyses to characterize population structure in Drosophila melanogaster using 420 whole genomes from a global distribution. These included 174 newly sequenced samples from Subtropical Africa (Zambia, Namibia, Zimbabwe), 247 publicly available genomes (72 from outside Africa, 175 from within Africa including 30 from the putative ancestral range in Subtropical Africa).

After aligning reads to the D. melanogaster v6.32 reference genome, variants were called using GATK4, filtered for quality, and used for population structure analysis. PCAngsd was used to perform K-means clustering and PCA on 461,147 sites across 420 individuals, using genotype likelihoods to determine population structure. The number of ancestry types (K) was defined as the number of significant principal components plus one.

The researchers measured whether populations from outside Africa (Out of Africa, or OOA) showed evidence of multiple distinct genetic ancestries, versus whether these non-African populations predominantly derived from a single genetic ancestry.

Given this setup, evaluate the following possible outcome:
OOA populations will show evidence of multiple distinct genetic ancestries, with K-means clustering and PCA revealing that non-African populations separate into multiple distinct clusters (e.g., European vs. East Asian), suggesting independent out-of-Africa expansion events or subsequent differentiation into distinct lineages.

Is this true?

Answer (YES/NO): NO